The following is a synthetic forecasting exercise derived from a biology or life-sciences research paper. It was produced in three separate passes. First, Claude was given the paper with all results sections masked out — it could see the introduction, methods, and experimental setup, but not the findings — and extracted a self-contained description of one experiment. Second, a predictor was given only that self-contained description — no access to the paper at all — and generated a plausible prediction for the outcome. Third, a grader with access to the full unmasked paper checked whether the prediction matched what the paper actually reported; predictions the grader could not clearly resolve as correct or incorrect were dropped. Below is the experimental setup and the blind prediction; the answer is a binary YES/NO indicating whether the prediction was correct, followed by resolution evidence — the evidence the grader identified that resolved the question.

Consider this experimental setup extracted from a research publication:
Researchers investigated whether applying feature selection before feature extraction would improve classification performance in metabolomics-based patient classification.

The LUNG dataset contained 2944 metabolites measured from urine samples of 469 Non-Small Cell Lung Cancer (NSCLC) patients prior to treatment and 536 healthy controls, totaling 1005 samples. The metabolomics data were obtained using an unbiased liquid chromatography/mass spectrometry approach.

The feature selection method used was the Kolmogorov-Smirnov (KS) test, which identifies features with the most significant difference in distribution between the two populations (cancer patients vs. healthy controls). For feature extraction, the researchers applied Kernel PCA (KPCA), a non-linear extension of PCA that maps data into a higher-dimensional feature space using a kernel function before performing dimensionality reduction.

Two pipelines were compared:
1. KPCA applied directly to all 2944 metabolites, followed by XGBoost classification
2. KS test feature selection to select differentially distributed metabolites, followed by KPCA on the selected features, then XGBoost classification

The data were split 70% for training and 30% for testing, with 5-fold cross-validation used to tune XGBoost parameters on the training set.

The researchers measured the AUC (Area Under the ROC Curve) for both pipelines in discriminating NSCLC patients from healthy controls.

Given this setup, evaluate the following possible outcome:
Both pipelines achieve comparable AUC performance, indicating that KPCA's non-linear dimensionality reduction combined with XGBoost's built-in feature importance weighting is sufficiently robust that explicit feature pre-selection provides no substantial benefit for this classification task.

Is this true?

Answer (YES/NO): NO